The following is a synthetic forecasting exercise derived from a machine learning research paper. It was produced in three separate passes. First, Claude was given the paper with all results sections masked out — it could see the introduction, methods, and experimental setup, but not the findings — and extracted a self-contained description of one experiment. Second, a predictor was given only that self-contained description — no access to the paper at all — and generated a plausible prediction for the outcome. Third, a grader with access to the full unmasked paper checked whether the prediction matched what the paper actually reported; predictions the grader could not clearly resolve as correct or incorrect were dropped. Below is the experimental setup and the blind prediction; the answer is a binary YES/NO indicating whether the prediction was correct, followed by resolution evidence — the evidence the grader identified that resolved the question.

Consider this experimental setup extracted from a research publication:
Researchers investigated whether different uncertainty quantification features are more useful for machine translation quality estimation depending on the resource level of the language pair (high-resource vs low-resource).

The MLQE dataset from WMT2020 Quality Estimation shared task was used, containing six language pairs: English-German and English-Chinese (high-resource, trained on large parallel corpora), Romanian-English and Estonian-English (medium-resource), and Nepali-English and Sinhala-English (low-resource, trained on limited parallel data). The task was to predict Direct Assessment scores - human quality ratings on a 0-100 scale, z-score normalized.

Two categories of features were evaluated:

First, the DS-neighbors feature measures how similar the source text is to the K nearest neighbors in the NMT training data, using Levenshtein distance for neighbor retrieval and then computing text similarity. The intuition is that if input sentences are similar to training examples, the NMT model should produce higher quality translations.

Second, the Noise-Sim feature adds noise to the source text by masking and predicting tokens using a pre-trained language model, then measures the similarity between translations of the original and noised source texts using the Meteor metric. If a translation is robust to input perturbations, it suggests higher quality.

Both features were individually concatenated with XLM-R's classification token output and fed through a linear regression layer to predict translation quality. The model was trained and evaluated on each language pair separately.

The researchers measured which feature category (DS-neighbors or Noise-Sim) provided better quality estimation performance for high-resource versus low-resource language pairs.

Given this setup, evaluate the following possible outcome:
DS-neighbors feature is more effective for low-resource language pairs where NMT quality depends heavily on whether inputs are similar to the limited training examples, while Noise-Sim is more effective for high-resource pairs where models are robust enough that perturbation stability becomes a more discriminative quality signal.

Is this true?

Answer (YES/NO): NO